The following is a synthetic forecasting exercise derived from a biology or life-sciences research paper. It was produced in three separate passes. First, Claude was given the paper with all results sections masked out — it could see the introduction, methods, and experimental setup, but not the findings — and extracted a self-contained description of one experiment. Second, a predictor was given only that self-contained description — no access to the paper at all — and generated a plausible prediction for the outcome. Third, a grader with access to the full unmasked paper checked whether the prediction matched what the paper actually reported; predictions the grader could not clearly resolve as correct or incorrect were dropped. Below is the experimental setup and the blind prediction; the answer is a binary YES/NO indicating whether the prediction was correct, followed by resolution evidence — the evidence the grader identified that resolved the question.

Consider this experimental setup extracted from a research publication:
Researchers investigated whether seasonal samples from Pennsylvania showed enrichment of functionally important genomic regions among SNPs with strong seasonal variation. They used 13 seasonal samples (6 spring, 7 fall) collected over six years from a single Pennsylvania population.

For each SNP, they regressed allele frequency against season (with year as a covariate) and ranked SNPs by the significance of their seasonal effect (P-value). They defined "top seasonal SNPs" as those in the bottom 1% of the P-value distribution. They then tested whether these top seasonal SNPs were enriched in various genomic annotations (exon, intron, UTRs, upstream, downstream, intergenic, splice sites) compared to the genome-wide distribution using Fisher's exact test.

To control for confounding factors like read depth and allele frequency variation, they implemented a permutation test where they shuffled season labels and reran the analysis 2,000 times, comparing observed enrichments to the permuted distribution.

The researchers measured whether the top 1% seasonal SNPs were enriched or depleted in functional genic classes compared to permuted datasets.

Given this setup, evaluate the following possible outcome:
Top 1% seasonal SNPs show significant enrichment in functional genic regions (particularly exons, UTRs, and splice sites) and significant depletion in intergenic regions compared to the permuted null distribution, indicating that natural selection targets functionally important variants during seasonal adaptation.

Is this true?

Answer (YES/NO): NO